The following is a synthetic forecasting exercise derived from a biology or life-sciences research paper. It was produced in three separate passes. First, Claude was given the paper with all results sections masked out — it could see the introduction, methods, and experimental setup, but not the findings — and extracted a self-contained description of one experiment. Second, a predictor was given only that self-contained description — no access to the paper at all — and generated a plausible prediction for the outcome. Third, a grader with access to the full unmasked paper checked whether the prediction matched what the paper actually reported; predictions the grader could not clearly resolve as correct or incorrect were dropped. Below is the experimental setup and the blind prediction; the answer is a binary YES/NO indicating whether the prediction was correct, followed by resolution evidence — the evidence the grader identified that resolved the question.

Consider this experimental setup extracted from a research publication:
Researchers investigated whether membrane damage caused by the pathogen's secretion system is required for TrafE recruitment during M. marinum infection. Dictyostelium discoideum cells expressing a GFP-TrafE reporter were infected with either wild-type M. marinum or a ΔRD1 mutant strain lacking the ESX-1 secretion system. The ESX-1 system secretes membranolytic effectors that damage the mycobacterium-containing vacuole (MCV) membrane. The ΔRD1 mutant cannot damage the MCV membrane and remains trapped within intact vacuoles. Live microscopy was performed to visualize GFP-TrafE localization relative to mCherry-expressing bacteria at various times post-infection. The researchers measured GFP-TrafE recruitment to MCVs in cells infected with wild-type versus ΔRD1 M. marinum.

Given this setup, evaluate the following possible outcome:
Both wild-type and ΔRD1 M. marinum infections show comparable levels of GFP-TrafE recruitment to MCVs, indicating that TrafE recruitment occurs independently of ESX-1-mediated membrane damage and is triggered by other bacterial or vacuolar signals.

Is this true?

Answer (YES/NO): NO